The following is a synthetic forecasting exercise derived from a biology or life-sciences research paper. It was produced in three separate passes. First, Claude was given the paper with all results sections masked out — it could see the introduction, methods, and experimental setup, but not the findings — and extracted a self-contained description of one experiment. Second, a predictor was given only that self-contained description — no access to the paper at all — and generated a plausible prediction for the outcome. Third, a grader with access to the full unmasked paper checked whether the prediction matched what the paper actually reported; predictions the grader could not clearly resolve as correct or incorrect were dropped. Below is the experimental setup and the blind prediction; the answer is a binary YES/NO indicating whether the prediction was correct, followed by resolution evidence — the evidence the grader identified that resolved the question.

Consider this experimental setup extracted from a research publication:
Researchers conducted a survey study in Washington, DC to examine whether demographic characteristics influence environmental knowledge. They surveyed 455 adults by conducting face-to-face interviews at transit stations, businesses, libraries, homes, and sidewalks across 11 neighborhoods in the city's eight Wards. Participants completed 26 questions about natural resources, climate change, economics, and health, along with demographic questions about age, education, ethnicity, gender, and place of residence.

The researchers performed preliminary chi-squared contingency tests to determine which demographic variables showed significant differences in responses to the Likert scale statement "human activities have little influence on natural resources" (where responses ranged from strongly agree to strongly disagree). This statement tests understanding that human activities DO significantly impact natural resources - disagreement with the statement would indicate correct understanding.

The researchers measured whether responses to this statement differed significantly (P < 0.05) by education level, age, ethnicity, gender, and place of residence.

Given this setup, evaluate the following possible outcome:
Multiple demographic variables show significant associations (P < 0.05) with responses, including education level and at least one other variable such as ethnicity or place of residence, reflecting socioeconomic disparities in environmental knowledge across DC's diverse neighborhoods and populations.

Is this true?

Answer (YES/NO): NO